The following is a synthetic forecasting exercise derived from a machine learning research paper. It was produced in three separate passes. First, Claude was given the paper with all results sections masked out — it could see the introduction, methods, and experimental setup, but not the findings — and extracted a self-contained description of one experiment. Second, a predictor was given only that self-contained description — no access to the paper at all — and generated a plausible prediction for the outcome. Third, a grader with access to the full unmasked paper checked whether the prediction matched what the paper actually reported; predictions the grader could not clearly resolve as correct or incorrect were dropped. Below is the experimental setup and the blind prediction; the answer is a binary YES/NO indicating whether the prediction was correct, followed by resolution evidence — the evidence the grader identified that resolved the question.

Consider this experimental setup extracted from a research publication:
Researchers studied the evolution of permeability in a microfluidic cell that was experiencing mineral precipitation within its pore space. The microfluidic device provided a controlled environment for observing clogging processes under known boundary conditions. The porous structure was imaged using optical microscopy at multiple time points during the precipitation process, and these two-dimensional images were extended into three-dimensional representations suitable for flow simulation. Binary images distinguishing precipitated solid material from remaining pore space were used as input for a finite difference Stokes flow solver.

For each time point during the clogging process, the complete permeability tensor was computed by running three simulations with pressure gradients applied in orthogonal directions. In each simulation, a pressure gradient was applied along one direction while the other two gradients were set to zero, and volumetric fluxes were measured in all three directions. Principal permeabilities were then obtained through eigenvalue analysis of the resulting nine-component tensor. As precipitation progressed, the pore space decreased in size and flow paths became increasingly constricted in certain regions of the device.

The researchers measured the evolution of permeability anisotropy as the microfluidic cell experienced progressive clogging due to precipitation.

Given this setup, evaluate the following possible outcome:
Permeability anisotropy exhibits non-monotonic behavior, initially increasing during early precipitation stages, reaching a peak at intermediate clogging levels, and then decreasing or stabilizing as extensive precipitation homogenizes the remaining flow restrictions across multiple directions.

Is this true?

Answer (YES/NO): NO